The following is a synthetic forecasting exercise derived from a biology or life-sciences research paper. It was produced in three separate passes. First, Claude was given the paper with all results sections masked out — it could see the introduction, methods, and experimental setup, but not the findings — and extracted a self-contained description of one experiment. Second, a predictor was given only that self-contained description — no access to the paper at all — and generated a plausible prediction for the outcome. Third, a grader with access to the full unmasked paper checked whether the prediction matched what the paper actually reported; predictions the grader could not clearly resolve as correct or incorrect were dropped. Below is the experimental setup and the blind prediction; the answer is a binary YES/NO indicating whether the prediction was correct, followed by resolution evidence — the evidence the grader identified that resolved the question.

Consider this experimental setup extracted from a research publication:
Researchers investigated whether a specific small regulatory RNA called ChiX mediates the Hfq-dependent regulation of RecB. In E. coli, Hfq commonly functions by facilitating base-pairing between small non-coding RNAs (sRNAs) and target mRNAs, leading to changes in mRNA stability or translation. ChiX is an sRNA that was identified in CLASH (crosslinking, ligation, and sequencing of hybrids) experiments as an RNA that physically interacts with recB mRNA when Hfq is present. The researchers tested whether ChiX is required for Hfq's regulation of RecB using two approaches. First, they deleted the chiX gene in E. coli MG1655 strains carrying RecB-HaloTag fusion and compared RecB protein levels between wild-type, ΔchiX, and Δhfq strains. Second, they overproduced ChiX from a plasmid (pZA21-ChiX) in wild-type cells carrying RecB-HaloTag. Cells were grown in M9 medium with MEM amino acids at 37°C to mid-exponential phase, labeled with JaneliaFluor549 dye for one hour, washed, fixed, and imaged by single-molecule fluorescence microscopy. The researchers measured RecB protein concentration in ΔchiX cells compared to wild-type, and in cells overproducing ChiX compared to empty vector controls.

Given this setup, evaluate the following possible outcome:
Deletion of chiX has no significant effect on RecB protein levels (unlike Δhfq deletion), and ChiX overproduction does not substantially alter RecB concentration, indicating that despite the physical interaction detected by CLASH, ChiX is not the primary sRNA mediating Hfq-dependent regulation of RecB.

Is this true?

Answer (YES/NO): NO